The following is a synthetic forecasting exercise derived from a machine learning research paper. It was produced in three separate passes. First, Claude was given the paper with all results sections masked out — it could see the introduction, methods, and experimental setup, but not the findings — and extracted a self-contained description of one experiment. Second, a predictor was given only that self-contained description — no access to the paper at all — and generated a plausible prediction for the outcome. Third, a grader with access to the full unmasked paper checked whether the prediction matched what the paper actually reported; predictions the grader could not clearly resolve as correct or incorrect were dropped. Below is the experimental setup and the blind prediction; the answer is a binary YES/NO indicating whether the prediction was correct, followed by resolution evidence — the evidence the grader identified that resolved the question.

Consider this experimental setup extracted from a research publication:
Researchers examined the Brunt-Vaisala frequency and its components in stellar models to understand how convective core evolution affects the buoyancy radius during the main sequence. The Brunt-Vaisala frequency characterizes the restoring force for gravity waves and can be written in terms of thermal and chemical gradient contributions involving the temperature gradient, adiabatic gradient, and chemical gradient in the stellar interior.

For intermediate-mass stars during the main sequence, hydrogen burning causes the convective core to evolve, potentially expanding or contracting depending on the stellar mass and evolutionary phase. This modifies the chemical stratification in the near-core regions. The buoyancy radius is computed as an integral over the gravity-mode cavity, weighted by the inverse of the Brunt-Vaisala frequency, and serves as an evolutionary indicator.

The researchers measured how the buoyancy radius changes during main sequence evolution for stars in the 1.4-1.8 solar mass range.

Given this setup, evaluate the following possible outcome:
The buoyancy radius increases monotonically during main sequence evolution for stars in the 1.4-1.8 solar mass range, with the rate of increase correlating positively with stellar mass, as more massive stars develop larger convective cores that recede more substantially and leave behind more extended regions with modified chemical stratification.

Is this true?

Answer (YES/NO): NO